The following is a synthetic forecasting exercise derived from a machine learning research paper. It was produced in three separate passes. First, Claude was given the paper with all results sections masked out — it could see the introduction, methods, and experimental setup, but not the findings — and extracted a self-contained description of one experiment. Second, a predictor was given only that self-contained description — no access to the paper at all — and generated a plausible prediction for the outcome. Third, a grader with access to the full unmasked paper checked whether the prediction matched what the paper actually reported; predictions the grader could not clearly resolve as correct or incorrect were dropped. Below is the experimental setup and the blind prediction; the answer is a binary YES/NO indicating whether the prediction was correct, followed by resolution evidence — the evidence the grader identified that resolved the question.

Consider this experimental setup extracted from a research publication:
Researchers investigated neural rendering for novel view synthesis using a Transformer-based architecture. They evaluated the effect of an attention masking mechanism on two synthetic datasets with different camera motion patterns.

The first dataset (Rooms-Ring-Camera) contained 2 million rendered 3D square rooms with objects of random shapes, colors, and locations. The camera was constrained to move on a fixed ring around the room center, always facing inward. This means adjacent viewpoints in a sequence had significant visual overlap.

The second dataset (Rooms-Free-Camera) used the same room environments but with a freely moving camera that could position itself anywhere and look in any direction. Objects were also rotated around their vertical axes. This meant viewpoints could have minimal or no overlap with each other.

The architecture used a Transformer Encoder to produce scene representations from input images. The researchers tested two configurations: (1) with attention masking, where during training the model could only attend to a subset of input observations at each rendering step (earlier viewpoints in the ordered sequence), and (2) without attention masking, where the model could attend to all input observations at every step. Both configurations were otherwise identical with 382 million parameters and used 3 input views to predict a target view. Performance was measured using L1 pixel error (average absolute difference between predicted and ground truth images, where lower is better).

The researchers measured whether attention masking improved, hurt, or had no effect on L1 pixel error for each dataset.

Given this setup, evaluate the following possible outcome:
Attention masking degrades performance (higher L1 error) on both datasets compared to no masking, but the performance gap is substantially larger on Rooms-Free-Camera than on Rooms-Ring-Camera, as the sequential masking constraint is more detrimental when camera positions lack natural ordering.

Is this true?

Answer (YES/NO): NO